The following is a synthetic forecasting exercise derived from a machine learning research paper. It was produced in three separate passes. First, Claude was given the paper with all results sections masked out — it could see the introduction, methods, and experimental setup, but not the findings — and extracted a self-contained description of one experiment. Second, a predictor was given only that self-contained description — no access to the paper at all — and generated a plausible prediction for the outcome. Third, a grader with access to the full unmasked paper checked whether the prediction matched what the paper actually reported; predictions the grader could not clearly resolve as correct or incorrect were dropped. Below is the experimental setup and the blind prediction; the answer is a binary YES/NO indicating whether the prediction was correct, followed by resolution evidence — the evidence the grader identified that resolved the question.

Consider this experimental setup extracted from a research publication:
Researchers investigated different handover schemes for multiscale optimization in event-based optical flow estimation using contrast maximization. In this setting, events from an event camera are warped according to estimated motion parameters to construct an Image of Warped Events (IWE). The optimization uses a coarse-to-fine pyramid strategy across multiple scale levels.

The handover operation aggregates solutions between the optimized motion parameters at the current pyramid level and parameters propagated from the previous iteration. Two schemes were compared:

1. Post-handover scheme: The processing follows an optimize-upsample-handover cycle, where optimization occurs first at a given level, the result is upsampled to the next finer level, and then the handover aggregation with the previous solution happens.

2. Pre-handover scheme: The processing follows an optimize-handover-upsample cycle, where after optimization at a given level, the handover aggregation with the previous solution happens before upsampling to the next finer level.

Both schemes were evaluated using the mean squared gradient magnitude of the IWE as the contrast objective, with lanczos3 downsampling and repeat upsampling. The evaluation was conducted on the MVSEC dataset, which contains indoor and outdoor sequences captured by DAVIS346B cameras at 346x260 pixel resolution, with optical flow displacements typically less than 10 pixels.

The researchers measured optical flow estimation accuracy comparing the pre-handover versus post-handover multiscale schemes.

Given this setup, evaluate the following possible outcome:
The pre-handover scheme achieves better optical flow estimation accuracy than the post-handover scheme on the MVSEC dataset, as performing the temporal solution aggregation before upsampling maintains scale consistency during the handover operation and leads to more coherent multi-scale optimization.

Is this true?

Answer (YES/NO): YES